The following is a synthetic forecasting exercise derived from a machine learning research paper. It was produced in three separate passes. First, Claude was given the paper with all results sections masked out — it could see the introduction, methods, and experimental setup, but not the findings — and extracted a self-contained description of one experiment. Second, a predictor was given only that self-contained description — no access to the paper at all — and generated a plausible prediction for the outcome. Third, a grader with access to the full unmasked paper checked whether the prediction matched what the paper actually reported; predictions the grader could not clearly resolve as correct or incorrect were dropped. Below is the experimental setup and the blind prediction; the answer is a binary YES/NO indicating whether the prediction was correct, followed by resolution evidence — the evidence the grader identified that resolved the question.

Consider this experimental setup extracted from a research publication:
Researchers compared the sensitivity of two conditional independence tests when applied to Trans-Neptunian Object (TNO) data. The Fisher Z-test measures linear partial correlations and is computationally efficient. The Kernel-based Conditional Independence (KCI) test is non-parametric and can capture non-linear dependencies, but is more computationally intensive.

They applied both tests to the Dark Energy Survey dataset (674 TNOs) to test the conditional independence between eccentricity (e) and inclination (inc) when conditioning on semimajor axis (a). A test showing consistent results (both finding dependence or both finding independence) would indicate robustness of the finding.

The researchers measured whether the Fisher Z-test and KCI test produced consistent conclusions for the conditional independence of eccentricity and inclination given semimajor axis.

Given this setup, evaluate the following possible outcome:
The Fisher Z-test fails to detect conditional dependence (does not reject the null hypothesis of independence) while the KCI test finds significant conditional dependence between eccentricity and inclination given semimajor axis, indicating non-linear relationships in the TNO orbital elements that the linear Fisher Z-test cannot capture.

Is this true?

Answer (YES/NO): NO